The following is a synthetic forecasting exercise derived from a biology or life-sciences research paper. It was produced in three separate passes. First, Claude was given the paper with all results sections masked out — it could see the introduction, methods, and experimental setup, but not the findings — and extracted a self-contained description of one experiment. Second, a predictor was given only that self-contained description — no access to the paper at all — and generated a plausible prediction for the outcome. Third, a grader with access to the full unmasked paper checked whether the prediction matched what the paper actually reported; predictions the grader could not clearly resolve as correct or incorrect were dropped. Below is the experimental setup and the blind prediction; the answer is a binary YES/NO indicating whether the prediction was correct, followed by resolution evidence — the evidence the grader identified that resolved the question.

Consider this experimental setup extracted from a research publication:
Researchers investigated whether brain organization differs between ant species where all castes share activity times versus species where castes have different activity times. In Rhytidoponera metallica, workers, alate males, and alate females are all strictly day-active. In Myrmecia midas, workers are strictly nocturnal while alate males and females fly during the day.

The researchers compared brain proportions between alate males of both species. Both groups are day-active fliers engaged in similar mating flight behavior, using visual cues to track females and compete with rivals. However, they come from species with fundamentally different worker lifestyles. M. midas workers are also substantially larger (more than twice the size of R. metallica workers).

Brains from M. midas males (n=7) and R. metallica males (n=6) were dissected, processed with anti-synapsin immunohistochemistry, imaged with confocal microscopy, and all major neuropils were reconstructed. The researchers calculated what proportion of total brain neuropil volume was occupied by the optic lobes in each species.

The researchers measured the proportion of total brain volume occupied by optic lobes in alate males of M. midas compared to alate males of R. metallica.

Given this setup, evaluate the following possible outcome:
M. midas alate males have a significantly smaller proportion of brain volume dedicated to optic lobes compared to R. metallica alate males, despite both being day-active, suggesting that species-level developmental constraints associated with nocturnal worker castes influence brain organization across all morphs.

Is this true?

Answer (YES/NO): NO